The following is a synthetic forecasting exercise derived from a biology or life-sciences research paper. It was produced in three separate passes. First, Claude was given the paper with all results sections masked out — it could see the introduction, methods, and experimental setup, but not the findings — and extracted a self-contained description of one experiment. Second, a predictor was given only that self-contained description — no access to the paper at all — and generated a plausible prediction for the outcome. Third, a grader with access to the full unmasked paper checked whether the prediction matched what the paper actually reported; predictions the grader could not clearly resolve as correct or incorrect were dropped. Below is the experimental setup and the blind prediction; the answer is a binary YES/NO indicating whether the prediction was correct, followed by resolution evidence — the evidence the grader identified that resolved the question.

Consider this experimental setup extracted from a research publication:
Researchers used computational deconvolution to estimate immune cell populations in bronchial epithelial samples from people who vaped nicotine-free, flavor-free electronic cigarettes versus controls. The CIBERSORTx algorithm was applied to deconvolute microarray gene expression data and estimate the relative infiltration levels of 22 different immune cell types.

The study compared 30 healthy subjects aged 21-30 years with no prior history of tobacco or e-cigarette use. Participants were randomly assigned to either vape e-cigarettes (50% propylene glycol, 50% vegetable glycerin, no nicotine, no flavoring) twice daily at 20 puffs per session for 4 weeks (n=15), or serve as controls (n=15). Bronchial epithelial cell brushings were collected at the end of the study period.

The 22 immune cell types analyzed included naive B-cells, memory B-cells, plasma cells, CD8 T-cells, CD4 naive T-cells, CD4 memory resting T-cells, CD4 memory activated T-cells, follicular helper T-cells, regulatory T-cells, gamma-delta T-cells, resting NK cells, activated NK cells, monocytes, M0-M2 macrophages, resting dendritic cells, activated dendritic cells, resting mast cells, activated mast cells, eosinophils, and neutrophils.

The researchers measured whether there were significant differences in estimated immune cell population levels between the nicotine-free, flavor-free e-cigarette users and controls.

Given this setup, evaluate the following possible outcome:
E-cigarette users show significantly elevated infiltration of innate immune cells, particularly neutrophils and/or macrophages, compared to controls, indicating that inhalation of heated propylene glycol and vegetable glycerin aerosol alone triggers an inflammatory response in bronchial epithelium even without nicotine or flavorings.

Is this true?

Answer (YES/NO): NO